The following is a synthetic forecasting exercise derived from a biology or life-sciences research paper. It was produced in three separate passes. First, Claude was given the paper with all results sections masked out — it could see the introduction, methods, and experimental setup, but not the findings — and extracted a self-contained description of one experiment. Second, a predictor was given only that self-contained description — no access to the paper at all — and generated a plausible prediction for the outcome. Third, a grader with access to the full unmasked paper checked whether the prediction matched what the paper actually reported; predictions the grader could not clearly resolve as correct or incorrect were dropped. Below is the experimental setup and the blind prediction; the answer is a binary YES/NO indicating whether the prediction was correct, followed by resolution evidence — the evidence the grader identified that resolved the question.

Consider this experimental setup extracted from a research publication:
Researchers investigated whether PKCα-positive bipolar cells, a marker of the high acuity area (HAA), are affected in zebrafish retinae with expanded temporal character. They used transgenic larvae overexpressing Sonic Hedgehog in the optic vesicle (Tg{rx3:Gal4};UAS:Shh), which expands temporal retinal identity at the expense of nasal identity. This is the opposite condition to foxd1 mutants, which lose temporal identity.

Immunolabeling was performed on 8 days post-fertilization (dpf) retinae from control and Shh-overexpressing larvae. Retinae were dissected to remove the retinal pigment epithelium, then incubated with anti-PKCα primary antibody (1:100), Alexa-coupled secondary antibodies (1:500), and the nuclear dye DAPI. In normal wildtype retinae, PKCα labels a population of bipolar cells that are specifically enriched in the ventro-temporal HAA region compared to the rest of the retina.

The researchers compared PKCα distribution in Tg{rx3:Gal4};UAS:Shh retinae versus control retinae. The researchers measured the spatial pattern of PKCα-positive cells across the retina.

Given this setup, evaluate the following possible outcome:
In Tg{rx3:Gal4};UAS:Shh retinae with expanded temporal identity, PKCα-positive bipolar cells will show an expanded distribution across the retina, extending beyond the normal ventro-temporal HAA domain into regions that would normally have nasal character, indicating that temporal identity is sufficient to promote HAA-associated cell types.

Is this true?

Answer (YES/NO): YES